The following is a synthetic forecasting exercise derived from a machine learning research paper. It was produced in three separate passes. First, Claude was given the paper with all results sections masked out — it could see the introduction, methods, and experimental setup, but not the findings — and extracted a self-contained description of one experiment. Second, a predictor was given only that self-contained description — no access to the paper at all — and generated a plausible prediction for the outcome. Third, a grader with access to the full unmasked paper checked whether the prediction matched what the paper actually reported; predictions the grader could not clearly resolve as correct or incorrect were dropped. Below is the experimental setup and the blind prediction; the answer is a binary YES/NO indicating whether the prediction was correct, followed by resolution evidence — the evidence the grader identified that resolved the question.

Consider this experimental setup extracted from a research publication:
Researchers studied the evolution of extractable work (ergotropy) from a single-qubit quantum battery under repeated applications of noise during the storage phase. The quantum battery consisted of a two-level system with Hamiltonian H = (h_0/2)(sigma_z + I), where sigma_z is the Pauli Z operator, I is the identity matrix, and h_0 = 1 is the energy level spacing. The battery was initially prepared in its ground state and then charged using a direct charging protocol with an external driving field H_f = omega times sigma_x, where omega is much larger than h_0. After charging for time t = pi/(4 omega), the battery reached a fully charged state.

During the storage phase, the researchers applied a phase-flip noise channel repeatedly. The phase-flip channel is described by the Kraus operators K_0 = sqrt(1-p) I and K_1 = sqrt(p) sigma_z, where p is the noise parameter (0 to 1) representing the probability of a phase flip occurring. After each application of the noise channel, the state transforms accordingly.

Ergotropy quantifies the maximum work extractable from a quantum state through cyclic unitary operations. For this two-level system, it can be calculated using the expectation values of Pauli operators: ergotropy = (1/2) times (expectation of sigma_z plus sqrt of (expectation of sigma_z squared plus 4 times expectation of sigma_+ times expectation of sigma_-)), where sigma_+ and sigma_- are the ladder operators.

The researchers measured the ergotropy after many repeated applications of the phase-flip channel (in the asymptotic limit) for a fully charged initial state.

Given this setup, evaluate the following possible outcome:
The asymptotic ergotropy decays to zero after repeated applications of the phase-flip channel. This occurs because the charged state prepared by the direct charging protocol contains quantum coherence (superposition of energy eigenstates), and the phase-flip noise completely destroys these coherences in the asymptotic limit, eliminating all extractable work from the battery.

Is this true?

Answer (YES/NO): NO